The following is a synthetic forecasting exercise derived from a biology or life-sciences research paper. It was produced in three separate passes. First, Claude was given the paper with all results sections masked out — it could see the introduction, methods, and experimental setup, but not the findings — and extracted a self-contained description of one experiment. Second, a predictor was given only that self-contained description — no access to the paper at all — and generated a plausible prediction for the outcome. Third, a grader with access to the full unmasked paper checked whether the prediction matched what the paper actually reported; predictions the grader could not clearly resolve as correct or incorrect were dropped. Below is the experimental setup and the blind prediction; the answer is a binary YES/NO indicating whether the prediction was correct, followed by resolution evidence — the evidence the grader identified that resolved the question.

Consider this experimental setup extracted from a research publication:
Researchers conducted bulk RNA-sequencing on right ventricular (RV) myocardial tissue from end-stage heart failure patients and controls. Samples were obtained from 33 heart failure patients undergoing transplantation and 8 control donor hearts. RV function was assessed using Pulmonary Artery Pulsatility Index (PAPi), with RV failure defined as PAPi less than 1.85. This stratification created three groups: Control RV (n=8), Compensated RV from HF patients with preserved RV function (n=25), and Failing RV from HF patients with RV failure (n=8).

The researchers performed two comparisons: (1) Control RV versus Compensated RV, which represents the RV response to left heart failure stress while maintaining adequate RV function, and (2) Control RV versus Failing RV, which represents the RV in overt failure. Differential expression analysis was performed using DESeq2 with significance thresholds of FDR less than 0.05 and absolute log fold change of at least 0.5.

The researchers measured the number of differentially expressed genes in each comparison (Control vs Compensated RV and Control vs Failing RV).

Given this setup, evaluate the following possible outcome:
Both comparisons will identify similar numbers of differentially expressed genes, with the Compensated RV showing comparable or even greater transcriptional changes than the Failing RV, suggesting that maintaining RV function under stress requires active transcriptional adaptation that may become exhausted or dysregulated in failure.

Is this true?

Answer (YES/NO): YES